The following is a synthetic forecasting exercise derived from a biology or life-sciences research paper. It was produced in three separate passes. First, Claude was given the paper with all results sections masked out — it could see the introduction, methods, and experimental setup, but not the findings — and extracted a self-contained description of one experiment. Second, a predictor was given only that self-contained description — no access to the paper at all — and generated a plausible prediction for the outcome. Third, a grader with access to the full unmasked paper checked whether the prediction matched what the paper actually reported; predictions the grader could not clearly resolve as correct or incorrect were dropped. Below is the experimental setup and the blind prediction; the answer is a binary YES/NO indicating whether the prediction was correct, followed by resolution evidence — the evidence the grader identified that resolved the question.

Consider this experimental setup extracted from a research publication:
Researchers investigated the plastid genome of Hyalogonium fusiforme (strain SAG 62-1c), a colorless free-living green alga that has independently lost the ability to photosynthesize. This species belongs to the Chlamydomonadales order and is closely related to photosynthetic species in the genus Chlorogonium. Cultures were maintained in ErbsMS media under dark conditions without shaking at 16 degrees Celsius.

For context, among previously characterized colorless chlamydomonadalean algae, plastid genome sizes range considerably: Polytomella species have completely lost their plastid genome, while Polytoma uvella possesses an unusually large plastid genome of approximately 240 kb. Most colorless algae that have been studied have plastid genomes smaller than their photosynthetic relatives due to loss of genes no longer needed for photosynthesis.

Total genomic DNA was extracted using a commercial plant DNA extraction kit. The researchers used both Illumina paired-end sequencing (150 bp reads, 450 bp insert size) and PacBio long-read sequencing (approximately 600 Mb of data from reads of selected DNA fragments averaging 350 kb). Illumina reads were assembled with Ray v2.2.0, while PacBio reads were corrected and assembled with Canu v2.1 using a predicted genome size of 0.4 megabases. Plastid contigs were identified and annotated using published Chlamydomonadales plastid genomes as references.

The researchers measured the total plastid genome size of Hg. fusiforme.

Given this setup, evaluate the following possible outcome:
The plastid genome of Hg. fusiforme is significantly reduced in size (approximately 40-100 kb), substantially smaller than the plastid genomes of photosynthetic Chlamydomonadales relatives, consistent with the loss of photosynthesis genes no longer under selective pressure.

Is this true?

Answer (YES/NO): NO